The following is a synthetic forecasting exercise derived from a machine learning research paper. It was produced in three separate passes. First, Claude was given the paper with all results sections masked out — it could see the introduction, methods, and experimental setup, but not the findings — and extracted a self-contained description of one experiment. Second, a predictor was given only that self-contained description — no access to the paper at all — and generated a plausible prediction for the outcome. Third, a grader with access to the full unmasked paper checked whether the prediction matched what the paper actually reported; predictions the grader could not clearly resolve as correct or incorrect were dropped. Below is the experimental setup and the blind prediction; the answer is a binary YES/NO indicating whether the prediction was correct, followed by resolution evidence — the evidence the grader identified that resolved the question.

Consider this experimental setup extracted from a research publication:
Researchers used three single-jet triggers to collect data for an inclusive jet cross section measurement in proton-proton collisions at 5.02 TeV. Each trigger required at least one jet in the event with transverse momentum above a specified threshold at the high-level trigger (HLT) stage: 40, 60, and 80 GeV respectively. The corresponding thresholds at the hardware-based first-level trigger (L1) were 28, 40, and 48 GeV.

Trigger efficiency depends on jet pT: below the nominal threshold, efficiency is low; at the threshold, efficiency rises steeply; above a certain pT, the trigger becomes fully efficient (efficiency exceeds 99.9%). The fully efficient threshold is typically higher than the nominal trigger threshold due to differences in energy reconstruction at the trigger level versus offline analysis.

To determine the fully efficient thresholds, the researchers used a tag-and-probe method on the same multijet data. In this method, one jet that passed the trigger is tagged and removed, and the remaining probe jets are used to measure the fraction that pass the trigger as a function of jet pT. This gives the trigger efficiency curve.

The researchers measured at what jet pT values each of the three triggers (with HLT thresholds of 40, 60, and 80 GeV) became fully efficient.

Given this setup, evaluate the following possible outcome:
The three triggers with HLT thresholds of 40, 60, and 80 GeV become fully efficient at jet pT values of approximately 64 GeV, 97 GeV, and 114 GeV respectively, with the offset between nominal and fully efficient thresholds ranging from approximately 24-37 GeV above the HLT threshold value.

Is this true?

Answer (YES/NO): NO